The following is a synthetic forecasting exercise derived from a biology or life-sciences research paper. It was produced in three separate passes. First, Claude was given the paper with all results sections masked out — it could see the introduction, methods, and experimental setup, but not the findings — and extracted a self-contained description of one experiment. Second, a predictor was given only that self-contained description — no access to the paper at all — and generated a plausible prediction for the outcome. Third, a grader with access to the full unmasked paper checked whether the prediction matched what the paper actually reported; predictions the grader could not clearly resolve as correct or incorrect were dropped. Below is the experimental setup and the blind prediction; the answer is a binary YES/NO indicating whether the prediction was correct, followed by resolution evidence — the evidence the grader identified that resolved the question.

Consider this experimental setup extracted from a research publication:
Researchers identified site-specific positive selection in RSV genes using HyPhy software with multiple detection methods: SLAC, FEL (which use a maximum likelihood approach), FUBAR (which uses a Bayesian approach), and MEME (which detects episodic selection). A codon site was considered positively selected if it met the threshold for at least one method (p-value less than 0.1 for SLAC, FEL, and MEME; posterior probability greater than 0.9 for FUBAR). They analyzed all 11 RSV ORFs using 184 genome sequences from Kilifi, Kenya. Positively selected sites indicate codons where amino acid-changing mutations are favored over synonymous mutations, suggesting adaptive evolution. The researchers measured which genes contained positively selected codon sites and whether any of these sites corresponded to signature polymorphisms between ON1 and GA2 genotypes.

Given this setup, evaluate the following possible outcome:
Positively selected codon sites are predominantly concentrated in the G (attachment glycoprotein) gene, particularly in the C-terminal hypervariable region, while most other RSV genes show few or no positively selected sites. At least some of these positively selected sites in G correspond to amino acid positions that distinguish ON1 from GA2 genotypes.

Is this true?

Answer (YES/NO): YES